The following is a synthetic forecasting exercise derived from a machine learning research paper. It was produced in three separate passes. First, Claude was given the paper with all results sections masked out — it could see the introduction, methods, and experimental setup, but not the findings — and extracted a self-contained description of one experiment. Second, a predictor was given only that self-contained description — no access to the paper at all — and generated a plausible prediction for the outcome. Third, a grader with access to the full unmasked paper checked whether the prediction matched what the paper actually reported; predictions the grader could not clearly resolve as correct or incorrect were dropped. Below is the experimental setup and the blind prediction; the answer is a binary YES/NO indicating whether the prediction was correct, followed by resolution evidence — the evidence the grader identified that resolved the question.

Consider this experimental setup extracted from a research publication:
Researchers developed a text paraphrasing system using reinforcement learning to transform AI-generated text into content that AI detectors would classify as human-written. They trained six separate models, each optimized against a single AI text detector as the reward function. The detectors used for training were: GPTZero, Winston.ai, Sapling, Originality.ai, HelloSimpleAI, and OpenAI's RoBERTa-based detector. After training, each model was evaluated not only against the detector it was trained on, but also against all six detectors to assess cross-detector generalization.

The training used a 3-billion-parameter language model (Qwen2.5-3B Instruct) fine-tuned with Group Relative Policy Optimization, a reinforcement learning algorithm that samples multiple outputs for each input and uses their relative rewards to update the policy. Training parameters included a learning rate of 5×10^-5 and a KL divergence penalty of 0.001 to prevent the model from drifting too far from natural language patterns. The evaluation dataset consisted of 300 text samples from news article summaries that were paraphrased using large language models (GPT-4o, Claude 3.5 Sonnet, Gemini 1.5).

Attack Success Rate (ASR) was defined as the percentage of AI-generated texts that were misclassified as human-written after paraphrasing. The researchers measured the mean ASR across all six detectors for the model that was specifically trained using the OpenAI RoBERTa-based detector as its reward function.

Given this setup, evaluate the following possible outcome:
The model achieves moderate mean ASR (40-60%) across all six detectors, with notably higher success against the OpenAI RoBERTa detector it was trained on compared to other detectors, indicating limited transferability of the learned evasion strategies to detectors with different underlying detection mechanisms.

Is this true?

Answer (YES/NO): NO